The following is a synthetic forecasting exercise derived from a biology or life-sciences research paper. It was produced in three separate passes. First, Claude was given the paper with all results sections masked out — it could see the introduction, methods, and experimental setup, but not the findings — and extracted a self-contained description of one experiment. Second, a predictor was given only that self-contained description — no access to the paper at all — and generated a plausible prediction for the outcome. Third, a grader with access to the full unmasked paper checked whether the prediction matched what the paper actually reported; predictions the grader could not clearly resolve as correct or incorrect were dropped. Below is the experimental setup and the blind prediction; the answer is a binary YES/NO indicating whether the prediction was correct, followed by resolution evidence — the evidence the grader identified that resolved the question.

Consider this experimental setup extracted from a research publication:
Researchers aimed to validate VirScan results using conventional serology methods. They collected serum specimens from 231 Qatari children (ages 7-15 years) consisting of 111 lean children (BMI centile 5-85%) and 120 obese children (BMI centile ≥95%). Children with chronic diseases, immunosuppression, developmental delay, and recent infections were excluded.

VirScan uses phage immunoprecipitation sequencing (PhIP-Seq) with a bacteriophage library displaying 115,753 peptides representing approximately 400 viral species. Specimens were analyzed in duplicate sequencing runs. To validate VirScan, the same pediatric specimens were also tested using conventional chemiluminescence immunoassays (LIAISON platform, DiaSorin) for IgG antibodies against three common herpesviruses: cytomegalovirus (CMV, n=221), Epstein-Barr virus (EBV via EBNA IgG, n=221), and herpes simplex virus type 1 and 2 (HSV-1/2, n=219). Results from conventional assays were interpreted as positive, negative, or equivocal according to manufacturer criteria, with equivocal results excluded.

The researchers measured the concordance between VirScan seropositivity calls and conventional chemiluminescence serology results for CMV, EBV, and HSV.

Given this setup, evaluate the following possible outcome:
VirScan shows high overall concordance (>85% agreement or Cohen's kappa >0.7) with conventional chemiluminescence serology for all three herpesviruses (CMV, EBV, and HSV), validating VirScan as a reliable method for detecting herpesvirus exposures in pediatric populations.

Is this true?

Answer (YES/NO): YES